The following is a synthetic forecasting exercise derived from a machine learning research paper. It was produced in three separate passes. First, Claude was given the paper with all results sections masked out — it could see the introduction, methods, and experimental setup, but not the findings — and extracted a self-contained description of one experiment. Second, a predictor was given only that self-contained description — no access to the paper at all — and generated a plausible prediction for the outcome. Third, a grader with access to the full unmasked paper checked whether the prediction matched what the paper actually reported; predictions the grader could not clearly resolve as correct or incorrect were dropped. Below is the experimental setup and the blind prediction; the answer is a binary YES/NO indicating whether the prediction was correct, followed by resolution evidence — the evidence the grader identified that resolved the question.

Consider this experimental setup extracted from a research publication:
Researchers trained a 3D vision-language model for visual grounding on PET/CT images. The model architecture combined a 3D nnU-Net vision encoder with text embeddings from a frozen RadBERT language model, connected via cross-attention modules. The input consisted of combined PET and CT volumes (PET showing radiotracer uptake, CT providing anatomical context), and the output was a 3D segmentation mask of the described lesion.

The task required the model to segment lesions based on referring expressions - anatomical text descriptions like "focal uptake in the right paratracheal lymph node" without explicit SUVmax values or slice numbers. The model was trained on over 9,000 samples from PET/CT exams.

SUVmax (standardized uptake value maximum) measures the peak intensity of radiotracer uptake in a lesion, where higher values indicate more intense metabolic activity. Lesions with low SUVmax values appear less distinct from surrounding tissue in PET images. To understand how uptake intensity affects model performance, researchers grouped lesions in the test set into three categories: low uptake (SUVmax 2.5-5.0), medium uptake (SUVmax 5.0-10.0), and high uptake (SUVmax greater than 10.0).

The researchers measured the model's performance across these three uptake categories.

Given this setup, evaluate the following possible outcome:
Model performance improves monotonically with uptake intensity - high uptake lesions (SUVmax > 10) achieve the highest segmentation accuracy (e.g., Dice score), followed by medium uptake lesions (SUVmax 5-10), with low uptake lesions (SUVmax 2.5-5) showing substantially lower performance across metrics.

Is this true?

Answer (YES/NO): NO